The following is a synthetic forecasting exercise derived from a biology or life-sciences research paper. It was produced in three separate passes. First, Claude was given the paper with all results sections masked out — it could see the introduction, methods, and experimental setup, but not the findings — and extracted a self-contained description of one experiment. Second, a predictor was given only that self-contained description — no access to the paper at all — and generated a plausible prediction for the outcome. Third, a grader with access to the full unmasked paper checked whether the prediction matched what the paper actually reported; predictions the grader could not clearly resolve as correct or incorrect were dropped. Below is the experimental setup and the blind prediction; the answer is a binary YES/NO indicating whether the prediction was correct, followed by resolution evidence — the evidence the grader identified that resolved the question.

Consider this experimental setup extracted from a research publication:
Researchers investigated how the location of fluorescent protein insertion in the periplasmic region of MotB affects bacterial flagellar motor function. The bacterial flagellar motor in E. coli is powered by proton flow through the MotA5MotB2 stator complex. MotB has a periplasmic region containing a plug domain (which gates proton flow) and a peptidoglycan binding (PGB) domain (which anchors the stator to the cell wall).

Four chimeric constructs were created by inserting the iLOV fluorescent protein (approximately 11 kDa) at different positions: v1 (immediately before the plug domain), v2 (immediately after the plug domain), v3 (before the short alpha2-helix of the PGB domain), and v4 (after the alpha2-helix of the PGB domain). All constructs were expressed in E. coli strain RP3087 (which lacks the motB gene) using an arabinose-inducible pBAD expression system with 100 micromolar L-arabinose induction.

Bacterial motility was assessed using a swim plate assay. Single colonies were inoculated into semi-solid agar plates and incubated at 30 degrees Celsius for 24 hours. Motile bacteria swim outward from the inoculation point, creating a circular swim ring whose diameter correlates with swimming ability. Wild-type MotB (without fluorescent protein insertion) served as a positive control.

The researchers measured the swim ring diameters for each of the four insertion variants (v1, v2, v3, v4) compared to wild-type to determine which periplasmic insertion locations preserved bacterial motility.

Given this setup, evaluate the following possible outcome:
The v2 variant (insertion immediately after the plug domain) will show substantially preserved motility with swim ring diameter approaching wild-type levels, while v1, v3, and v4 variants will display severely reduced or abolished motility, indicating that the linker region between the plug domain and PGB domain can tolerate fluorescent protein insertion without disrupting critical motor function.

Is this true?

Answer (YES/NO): NO